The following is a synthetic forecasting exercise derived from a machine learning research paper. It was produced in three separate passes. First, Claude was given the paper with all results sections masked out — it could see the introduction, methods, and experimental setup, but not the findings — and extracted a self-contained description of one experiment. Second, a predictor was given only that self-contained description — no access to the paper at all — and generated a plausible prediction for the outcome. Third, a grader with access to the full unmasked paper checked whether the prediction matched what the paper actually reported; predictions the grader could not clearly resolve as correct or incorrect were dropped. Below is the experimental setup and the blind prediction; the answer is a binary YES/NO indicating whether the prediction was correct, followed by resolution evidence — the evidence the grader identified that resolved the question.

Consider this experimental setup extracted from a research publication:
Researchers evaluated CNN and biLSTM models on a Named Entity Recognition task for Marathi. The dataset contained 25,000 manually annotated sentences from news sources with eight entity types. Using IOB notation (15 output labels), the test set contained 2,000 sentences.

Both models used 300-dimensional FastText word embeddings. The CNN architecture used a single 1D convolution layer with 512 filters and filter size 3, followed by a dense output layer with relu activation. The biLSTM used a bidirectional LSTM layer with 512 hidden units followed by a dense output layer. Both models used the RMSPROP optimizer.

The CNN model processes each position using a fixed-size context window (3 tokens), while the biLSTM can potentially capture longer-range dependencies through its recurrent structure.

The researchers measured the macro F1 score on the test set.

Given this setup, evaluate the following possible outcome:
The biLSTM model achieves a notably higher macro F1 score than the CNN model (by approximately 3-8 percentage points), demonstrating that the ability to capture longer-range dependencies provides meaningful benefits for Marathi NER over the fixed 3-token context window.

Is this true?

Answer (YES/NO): NO